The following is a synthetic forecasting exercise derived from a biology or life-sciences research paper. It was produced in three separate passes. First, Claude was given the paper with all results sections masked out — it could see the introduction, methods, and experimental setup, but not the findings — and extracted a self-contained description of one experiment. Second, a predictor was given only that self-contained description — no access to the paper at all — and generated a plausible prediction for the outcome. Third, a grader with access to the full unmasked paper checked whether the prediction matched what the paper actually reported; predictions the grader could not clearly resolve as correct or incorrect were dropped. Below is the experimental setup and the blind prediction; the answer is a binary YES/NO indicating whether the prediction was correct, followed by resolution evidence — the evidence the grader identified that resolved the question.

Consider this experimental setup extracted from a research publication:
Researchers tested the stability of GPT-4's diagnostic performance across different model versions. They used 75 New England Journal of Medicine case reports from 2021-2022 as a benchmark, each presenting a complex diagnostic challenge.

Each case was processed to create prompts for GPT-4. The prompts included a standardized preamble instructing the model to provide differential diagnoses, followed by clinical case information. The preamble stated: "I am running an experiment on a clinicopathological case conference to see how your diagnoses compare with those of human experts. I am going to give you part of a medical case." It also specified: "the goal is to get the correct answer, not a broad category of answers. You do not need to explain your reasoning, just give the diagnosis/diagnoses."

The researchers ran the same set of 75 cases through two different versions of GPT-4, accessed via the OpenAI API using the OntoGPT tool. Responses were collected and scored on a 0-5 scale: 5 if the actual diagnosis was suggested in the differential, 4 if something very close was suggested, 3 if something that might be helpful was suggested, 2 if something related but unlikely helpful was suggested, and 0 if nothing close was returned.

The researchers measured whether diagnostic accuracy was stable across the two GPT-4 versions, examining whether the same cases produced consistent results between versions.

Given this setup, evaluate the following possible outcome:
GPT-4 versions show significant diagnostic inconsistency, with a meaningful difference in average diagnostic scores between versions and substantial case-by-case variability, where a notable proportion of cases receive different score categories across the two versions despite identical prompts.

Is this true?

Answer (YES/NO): YES